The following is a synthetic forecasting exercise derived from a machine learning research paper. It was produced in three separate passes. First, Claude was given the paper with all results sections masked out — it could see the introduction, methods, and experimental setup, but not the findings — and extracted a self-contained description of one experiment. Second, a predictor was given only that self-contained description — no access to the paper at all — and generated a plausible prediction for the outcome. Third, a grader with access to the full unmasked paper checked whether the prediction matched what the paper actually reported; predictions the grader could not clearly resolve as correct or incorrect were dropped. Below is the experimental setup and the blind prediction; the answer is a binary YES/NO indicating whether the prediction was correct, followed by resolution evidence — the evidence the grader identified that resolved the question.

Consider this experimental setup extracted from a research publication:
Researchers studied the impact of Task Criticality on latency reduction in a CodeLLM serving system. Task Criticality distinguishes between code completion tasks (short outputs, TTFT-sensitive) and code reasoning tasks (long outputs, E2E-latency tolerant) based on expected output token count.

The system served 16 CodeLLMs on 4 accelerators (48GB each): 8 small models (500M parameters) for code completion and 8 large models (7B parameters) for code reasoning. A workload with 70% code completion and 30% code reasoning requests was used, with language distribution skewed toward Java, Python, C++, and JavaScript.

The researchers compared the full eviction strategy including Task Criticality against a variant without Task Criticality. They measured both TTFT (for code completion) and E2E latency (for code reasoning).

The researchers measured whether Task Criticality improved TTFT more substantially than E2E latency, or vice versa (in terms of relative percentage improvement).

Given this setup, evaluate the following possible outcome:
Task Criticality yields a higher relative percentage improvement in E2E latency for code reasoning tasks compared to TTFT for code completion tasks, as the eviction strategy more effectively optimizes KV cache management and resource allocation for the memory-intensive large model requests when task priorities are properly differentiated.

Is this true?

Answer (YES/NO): NO